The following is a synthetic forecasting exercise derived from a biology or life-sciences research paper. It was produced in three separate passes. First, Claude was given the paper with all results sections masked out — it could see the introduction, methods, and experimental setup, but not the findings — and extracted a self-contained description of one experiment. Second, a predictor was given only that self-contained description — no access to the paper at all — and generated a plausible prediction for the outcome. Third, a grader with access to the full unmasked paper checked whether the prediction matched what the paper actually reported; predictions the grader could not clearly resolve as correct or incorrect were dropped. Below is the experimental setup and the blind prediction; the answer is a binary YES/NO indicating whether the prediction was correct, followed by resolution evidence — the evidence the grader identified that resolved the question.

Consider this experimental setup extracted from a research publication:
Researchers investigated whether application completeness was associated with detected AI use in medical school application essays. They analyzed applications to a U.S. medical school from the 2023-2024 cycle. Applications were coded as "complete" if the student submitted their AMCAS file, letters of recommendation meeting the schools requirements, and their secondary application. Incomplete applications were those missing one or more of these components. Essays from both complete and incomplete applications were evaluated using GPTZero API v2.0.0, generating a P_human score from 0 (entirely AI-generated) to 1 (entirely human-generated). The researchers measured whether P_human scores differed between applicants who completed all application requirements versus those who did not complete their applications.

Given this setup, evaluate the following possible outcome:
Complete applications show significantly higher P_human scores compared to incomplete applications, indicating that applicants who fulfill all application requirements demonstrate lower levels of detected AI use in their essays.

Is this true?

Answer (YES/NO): NO